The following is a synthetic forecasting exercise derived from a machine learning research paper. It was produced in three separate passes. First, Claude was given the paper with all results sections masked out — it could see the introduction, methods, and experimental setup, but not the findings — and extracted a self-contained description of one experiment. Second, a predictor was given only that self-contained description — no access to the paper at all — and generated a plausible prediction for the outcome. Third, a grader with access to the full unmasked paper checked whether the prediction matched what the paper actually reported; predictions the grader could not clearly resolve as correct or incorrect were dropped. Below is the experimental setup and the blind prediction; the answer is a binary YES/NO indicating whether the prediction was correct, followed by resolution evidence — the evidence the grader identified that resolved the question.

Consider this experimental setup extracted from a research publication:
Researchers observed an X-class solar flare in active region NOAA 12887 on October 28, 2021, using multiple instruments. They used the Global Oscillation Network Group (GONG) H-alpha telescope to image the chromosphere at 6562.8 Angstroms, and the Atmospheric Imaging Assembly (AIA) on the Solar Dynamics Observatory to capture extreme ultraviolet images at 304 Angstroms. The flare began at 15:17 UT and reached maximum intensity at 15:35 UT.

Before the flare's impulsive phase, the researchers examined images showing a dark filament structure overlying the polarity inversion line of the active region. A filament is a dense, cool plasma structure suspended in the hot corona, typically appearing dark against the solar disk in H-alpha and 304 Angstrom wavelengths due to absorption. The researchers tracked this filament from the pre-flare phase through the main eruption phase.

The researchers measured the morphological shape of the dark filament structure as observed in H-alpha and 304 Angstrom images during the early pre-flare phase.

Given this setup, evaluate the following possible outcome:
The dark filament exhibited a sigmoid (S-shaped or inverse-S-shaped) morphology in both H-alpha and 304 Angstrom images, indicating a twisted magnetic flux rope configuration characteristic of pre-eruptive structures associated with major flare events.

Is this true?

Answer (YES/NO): NO